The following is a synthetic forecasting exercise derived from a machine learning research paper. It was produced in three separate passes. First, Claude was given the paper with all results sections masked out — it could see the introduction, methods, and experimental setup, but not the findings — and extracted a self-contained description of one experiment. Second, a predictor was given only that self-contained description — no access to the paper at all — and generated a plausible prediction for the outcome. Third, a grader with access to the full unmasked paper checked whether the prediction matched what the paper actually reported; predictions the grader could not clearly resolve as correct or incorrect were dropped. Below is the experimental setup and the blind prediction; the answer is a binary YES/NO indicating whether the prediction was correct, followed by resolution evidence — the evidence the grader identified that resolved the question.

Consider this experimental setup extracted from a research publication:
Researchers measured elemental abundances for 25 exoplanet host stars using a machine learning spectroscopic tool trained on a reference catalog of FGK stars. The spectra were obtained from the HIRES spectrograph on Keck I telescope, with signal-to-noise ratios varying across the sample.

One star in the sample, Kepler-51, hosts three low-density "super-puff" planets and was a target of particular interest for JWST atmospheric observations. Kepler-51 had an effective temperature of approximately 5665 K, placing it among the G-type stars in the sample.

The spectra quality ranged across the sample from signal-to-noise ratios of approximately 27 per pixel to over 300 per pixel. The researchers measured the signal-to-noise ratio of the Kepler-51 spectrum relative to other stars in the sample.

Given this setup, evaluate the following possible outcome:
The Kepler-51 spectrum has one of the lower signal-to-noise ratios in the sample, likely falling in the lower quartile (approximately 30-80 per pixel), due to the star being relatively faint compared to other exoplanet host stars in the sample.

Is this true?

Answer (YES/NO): NO